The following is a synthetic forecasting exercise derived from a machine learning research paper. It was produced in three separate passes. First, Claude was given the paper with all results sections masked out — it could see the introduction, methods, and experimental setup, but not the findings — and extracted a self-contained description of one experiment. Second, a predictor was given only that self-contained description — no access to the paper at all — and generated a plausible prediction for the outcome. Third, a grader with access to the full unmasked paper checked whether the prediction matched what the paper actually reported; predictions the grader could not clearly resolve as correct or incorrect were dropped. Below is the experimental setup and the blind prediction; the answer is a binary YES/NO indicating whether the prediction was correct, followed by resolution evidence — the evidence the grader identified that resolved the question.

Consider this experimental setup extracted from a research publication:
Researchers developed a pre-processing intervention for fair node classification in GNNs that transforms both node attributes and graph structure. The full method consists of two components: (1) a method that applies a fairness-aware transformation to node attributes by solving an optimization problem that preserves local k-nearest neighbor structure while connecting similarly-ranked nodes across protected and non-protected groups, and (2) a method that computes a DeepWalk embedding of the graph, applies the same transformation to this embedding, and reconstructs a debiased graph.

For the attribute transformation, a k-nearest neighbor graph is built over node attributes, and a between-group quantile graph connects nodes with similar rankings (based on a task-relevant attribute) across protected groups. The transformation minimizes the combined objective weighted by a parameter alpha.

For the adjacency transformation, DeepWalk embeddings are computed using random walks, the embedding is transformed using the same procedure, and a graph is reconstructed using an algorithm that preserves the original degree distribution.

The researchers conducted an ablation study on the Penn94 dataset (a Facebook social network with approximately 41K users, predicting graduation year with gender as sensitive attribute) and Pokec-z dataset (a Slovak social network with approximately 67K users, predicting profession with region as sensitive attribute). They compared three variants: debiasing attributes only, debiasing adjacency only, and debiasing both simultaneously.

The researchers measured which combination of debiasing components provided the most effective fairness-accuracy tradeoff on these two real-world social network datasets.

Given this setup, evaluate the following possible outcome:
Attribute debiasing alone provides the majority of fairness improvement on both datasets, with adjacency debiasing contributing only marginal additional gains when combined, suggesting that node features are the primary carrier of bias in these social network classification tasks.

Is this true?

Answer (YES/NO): NO